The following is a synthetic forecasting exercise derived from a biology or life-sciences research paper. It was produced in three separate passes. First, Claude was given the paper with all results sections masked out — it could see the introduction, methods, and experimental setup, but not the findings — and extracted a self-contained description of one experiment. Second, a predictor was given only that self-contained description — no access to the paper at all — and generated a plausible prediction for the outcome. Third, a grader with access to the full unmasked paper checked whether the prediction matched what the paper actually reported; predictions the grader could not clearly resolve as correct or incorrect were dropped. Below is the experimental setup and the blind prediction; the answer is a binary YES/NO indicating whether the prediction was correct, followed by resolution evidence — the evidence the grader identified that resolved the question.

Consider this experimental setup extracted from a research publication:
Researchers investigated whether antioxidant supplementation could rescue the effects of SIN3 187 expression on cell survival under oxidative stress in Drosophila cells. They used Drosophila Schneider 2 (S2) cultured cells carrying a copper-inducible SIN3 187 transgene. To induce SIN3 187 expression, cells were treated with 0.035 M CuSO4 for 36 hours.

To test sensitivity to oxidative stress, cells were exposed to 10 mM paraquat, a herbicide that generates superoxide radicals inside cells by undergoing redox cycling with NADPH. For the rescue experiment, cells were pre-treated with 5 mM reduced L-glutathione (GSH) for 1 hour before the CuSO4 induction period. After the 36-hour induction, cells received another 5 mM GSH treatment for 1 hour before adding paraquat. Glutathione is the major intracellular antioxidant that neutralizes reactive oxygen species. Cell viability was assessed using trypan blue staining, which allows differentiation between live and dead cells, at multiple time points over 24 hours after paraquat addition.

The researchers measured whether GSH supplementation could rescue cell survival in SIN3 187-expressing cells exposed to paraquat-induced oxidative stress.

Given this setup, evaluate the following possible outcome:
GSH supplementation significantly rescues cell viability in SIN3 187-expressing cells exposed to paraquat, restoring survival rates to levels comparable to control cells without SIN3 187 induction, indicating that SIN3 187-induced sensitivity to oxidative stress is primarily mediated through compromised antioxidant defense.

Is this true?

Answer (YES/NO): NO